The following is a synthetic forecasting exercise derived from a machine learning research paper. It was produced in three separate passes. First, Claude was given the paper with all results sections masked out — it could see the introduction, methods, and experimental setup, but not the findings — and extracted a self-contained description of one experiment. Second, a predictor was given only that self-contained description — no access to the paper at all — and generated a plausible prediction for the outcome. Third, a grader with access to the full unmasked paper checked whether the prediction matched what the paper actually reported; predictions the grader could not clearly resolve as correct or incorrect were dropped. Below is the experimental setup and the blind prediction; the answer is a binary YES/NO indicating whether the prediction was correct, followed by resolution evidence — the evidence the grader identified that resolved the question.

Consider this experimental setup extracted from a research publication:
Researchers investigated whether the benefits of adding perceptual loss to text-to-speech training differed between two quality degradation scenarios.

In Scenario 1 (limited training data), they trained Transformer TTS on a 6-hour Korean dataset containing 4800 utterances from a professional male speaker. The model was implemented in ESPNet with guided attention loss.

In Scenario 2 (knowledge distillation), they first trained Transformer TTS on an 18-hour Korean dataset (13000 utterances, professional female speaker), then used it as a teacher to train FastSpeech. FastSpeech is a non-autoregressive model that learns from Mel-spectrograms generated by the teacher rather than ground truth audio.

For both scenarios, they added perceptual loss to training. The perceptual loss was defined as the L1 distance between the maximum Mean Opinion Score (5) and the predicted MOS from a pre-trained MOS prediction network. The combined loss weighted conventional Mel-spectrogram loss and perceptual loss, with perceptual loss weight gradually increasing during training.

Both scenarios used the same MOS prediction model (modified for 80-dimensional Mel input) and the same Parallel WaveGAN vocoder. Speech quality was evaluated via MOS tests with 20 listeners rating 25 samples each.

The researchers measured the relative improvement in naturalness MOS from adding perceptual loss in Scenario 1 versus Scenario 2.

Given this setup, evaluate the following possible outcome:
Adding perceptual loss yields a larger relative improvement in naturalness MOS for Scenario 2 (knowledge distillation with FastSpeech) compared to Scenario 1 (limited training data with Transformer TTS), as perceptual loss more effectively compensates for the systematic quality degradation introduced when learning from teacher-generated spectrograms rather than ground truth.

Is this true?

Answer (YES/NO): NO